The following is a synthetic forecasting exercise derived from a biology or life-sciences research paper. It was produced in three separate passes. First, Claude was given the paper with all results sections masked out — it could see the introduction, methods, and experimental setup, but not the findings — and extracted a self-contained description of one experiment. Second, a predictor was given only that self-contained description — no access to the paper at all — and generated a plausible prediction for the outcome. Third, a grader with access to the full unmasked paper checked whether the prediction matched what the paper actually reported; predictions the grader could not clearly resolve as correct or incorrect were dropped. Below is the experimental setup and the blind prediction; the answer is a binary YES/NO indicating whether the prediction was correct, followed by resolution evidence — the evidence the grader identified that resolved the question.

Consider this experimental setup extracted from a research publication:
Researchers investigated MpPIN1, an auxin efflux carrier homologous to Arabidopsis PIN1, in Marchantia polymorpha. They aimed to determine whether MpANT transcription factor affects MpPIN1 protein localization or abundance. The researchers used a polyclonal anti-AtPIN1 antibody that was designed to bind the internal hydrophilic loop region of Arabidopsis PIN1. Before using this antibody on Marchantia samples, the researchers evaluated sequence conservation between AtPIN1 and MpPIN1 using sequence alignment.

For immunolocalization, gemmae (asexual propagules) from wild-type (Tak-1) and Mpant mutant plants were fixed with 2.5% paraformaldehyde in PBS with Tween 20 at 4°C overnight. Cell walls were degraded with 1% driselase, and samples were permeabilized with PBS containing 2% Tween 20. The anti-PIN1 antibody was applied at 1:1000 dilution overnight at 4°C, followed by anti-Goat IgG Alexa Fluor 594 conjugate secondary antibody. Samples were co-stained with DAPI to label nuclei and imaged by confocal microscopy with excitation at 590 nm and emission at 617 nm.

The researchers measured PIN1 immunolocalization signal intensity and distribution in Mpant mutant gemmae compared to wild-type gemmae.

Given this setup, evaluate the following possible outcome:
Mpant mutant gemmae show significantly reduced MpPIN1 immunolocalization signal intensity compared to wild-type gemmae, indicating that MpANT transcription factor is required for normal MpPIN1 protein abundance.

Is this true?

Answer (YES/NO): NO